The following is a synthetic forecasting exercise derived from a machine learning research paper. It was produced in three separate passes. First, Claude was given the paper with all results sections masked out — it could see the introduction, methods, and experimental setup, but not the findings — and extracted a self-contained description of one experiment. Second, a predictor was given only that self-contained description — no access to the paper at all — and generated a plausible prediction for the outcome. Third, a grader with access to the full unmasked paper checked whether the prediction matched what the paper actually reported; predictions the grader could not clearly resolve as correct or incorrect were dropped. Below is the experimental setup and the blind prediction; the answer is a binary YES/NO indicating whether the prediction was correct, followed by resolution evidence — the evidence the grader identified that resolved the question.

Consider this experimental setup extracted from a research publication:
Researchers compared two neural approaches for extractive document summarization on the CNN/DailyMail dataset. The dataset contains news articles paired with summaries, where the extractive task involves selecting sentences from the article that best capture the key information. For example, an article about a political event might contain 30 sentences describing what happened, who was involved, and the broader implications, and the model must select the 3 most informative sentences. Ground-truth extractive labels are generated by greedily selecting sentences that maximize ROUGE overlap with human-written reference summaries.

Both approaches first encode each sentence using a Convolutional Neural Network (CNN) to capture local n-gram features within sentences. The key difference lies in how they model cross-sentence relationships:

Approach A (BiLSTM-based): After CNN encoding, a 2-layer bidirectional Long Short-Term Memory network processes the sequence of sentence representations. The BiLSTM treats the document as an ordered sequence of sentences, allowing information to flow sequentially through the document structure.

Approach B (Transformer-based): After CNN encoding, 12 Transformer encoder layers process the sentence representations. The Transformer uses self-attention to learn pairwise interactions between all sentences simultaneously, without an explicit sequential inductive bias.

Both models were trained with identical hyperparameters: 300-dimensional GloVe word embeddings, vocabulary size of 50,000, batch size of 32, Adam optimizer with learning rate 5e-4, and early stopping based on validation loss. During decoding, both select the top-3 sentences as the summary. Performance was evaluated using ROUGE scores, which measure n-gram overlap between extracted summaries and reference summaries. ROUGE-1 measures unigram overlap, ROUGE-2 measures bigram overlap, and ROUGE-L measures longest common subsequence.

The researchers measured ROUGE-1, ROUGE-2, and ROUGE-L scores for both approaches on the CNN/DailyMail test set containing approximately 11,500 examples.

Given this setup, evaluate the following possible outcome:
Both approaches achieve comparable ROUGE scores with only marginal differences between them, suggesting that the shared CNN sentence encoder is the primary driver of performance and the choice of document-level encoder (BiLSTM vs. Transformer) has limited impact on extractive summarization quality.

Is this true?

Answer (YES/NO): NO